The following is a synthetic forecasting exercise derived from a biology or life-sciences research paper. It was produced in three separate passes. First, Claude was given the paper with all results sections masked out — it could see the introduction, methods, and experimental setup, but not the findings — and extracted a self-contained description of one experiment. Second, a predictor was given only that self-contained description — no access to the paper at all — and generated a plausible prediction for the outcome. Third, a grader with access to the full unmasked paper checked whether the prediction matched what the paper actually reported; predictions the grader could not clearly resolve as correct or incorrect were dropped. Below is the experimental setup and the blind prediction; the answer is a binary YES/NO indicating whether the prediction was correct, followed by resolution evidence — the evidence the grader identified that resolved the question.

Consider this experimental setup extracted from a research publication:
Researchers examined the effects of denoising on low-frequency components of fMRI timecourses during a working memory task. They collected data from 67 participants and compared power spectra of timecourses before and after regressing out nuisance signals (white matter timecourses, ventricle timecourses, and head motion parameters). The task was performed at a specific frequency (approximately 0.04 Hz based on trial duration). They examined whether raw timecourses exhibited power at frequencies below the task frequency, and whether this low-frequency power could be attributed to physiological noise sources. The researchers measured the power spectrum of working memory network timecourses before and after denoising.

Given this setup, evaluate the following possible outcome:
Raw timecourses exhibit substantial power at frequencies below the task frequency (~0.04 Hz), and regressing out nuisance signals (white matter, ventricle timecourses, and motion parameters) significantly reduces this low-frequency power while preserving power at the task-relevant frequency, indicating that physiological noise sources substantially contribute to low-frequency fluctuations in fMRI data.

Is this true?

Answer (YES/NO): YES